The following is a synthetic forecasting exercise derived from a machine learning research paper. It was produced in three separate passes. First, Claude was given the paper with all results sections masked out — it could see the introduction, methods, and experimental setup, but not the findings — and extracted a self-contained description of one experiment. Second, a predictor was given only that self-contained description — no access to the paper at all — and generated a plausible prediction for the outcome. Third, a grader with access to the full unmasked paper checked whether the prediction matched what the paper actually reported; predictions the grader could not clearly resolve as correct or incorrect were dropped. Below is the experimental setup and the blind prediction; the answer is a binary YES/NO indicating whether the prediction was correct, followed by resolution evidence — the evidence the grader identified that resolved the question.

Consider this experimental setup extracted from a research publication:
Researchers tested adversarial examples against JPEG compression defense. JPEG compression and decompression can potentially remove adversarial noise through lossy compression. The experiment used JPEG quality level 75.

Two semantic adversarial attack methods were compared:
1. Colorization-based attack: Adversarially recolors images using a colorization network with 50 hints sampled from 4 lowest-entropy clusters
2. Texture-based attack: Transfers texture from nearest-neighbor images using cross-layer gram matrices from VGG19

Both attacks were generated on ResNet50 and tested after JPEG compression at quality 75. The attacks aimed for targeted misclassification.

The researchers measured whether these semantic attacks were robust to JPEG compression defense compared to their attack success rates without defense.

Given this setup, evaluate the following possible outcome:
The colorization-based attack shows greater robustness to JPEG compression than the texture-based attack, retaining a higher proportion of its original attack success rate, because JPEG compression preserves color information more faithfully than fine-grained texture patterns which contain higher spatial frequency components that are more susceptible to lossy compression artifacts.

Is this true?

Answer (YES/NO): YES